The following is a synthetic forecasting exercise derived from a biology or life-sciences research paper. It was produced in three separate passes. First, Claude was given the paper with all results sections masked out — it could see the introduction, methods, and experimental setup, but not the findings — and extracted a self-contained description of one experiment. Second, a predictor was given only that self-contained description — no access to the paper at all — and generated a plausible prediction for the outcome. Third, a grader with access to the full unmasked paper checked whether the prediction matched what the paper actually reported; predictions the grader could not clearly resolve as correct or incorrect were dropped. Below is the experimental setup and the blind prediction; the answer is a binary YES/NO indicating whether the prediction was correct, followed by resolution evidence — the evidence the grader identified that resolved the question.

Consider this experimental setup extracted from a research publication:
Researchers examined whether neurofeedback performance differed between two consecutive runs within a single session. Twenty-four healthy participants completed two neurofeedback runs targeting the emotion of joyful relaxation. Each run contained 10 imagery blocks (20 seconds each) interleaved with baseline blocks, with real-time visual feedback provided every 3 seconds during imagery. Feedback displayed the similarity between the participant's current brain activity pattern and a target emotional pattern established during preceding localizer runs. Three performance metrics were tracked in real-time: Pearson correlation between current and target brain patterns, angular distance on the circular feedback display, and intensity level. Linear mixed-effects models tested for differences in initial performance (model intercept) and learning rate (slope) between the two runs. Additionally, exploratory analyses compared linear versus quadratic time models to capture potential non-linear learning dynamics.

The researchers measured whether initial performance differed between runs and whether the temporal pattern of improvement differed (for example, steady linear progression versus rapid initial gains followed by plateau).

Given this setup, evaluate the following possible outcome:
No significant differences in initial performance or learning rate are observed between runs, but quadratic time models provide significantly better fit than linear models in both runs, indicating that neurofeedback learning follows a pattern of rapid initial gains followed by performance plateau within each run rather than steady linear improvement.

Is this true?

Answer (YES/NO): NO